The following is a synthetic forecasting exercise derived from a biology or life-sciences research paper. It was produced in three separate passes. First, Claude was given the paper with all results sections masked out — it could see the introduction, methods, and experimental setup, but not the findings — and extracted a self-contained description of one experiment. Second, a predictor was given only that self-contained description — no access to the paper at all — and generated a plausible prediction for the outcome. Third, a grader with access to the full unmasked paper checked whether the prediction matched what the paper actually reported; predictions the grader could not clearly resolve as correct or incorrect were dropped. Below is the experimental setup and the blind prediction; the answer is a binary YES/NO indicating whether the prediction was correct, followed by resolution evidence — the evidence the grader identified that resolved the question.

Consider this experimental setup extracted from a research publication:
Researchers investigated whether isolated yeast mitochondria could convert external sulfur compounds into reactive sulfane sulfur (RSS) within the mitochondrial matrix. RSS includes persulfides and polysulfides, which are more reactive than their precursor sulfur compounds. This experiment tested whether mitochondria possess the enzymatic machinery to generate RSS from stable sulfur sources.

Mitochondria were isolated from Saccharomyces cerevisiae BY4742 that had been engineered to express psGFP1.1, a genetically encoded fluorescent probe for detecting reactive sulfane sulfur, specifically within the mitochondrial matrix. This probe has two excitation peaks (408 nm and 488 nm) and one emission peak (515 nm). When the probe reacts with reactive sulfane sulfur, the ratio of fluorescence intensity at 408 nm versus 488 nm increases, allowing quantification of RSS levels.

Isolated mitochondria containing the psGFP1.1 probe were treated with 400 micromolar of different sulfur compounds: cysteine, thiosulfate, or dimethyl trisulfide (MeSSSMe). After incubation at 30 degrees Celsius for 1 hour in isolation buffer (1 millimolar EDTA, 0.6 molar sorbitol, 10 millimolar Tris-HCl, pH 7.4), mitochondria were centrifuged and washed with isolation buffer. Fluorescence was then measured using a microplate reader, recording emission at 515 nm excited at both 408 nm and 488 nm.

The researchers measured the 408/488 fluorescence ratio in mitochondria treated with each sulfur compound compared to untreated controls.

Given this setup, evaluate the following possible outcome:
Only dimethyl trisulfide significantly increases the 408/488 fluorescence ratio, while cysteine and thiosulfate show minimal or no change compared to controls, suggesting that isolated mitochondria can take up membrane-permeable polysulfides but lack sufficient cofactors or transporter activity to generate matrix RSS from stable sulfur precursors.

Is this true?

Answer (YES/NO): NO